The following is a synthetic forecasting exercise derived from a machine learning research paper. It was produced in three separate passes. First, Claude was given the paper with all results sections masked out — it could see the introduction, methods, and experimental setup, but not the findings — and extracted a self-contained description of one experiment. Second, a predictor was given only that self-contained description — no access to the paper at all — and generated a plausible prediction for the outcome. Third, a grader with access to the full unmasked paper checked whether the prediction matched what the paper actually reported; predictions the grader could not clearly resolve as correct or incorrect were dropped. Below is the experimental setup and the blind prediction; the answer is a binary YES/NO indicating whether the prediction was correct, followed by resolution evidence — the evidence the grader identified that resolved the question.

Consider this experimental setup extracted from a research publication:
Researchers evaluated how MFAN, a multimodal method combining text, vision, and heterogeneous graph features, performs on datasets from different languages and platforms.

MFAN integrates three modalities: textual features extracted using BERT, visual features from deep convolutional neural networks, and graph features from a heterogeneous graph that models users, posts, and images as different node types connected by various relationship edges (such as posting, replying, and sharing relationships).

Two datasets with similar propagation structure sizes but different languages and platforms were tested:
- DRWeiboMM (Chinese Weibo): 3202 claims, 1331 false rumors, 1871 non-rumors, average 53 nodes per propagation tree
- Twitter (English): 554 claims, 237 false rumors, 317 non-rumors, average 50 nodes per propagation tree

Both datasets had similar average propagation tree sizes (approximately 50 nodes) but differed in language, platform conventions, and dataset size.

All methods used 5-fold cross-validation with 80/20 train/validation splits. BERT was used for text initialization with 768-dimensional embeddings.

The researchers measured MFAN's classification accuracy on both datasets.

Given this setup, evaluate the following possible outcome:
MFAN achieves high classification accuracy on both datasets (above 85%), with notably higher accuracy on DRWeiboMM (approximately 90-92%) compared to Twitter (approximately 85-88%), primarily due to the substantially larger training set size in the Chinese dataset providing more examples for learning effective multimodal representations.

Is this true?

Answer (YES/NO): NO